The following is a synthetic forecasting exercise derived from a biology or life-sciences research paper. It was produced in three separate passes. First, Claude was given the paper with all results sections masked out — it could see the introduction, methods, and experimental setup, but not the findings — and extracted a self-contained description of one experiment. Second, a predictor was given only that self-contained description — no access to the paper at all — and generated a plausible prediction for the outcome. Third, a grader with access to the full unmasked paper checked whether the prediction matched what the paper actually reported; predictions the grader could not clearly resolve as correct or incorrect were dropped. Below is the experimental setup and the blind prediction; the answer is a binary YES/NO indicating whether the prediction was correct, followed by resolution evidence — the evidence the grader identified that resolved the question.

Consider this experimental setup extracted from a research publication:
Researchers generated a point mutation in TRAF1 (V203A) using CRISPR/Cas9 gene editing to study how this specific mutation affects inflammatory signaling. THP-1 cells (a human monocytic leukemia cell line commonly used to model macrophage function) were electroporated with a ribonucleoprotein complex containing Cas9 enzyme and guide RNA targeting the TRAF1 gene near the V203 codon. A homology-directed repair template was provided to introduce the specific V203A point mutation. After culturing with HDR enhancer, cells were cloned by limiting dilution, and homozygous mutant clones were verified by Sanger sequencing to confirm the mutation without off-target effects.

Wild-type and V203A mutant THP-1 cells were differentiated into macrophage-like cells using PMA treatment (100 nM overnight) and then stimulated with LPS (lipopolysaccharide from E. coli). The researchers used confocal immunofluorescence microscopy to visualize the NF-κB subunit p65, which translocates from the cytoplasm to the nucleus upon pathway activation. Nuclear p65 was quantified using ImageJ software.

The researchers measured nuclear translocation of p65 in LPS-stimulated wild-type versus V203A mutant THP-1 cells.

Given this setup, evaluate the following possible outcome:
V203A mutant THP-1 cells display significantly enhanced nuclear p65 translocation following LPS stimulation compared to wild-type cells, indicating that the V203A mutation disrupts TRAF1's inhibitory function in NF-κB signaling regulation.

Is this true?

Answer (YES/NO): NO